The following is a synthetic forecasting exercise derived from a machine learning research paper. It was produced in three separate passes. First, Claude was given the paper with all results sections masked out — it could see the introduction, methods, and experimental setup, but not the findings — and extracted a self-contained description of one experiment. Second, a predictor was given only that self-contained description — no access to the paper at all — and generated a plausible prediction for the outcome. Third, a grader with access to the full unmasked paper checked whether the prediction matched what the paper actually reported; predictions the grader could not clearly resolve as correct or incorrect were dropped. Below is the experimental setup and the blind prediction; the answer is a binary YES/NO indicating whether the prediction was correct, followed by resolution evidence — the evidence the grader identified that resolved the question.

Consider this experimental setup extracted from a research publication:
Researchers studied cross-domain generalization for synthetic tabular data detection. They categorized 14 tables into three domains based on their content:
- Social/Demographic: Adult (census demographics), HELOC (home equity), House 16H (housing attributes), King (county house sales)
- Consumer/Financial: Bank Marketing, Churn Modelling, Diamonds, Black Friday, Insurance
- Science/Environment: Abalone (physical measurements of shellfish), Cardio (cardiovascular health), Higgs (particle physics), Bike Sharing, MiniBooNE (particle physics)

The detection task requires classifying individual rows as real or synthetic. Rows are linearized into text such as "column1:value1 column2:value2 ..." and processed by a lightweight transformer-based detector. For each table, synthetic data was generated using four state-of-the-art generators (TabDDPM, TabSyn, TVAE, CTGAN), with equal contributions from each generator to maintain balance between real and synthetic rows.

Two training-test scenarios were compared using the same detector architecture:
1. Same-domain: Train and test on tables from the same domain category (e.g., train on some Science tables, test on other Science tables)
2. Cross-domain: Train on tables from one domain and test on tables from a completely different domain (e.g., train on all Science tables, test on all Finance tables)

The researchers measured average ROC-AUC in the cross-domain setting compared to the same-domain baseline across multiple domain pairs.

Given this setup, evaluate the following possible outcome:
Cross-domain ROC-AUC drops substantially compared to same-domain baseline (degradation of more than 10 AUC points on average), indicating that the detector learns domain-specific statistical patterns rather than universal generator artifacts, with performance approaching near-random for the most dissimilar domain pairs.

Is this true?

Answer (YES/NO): YES